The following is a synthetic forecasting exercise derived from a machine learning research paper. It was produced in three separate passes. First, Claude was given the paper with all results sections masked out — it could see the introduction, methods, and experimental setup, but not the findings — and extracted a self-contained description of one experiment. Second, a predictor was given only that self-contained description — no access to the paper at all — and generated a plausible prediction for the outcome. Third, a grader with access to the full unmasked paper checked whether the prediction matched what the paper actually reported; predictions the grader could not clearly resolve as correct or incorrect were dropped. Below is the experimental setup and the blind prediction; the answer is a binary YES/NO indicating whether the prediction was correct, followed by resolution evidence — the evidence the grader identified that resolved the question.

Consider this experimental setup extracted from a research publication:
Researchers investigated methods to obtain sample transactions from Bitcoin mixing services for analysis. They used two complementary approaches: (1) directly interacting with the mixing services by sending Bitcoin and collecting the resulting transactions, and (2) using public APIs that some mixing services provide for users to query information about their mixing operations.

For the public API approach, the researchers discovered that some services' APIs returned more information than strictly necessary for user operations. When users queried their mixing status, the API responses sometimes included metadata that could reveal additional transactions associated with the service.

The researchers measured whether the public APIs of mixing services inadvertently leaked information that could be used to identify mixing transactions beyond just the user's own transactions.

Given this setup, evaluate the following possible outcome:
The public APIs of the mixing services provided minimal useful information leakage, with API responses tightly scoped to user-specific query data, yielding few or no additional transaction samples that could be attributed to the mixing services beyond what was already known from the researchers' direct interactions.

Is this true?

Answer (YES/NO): NO